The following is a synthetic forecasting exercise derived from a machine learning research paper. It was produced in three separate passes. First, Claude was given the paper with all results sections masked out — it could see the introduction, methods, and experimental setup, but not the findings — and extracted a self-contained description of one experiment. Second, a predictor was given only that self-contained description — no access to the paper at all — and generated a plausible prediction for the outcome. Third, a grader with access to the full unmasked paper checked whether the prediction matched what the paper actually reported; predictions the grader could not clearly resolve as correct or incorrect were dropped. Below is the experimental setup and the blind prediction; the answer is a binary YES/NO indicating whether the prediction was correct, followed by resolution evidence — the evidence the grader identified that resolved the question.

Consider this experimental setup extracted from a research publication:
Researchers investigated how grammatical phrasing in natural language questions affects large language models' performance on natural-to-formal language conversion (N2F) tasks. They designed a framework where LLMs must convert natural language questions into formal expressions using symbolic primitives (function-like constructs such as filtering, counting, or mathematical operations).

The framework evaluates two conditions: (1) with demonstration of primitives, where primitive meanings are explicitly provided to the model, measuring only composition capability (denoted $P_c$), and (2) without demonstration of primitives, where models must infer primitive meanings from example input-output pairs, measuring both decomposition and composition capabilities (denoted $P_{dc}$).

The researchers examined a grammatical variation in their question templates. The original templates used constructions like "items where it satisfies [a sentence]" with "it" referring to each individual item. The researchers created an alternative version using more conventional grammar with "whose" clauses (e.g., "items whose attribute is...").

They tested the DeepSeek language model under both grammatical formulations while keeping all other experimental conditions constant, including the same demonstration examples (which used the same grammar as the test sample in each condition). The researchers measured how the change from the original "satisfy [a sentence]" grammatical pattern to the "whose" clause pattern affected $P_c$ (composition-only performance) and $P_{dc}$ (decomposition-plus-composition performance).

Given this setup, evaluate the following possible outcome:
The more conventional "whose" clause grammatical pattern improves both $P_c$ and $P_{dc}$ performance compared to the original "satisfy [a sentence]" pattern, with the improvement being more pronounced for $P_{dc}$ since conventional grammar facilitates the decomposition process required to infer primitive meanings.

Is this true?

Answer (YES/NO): NO